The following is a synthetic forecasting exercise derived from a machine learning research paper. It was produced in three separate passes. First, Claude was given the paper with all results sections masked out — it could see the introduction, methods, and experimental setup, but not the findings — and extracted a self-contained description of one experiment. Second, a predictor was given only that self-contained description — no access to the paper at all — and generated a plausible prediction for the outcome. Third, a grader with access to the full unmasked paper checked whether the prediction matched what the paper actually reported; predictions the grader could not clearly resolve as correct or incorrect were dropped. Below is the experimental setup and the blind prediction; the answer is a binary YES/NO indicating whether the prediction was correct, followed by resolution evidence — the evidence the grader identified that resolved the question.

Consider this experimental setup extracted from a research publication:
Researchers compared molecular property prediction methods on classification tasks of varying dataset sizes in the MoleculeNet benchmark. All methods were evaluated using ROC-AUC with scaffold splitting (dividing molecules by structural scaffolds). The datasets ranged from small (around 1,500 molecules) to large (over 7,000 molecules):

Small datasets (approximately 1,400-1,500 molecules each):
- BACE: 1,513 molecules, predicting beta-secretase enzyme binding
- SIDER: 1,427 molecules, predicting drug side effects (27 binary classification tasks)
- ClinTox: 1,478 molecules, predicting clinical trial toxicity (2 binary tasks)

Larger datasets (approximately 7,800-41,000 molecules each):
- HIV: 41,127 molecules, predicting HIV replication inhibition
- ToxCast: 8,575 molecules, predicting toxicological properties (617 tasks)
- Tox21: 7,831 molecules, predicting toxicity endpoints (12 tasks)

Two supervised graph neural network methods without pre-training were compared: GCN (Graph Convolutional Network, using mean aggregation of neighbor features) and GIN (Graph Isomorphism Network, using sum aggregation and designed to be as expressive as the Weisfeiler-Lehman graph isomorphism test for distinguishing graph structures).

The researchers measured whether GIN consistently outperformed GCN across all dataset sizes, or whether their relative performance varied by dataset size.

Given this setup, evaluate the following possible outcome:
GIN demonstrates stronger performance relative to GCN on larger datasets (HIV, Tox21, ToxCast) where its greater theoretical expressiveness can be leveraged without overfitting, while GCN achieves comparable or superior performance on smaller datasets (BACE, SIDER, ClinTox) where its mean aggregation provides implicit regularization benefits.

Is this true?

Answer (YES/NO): NO